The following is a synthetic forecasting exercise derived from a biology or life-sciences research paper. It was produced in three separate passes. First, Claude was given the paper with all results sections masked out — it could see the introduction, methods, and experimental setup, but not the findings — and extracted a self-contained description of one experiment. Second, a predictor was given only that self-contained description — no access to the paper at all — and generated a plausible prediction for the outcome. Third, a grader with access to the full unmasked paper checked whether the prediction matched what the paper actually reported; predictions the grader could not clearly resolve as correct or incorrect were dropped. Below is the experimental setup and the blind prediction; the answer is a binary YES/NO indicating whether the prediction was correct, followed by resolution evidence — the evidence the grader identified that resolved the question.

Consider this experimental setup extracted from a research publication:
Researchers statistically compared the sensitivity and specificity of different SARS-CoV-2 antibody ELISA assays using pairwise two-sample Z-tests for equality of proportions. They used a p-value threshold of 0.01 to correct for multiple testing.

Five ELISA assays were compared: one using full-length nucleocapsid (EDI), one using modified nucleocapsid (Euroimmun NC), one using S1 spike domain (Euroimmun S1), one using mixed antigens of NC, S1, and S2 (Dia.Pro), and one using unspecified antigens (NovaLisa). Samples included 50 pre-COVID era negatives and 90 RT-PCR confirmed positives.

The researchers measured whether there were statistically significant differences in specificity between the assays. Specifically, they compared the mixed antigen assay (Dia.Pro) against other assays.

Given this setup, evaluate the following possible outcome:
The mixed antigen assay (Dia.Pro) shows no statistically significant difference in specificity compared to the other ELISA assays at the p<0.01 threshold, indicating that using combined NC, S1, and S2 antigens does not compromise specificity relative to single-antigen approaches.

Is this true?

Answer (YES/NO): NO